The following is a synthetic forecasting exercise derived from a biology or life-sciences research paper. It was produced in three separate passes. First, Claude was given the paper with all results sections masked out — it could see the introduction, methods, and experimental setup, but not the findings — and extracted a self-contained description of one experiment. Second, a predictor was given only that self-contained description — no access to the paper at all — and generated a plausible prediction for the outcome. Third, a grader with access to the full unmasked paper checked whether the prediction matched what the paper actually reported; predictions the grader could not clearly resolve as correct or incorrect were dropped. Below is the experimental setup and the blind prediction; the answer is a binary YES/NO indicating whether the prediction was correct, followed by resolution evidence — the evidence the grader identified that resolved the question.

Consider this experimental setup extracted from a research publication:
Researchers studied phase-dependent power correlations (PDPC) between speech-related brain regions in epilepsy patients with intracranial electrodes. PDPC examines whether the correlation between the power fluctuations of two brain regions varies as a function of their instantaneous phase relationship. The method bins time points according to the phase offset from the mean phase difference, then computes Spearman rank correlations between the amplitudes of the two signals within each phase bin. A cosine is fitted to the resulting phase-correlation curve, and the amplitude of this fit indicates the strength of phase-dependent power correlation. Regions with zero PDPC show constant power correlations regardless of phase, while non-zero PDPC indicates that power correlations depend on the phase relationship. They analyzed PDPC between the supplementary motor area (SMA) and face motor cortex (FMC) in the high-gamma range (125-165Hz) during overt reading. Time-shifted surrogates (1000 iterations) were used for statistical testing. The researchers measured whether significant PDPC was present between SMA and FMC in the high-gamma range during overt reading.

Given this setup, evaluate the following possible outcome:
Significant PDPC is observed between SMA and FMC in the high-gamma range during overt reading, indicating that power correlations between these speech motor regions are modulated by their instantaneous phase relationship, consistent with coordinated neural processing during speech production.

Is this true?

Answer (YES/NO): YES